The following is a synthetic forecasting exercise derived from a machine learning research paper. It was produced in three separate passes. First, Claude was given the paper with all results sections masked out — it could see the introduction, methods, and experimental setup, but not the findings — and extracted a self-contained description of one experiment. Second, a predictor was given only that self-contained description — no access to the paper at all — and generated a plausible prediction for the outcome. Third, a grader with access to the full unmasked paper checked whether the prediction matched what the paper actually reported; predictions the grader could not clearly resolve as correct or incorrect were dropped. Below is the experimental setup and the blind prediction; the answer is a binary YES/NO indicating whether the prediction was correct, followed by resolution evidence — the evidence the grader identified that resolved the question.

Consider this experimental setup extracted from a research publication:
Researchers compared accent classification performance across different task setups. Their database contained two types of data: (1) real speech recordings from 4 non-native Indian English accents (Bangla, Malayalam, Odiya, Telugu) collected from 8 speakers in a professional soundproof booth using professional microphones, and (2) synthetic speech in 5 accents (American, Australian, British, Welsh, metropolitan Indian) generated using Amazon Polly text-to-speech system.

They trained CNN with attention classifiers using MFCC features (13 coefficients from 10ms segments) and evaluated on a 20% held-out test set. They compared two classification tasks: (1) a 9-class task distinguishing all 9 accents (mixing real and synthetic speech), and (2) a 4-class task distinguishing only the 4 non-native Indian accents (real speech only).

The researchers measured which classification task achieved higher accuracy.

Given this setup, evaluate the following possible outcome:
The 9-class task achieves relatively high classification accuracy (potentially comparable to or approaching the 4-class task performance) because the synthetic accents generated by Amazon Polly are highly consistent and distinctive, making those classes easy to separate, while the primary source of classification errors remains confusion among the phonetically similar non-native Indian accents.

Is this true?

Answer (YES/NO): YES